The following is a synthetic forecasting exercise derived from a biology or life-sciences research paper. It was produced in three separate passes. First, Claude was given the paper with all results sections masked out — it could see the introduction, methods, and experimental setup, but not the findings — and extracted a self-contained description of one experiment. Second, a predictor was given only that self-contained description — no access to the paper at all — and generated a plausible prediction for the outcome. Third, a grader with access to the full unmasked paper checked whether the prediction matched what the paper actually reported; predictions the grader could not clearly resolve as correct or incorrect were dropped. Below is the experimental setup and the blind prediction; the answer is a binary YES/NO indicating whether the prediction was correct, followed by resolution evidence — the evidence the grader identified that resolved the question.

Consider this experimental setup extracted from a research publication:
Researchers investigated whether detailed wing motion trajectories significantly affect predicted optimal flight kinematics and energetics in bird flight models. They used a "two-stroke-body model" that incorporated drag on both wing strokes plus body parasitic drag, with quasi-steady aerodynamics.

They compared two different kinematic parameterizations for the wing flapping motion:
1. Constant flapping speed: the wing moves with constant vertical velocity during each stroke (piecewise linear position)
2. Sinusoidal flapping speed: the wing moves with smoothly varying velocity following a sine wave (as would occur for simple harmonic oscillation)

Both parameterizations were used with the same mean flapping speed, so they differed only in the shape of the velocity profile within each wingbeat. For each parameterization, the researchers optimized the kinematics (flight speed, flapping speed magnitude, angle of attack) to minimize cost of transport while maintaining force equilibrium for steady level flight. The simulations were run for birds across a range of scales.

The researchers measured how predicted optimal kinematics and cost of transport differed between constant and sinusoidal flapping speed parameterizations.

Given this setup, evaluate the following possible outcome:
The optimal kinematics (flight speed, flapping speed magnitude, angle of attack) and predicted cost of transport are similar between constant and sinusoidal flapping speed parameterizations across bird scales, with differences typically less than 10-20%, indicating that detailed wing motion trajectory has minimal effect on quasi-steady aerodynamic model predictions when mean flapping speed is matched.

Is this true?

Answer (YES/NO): YES